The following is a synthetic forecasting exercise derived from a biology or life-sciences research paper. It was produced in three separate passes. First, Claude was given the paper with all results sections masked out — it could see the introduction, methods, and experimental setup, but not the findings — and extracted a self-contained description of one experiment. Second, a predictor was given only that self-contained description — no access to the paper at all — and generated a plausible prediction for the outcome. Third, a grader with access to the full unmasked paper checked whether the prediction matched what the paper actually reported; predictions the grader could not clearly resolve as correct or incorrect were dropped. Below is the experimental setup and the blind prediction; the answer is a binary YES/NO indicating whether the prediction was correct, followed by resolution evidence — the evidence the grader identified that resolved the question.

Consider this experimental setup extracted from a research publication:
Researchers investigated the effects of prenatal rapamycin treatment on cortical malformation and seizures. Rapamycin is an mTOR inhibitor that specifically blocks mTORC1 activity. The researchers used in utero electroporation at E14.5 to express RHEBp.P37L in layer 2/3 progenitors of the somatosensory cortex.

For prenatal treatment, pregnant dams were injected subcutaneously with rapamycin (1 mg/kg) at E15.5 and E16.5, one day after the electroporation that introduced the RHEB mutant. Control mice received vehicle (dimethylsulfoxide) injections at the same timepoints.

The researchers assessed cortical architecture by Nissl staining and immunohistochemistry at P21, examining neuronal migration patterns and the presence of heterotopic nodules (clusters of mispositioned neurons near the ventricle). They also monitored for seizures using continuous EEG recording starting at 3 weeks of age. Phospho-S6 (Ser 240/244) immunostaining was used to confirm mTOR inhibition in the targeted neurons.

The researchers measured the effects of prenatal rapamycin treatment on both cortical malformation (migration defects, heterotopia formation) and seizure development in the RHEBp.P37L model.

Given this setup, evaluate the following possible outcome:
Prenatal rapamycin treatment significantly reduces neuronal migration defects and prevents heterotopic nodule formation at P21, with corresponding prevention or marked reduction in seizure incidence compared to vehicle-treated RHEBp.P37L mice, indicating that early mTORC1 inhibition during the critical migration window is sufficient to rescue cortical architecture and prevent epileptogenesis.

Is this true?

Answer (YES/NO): NO